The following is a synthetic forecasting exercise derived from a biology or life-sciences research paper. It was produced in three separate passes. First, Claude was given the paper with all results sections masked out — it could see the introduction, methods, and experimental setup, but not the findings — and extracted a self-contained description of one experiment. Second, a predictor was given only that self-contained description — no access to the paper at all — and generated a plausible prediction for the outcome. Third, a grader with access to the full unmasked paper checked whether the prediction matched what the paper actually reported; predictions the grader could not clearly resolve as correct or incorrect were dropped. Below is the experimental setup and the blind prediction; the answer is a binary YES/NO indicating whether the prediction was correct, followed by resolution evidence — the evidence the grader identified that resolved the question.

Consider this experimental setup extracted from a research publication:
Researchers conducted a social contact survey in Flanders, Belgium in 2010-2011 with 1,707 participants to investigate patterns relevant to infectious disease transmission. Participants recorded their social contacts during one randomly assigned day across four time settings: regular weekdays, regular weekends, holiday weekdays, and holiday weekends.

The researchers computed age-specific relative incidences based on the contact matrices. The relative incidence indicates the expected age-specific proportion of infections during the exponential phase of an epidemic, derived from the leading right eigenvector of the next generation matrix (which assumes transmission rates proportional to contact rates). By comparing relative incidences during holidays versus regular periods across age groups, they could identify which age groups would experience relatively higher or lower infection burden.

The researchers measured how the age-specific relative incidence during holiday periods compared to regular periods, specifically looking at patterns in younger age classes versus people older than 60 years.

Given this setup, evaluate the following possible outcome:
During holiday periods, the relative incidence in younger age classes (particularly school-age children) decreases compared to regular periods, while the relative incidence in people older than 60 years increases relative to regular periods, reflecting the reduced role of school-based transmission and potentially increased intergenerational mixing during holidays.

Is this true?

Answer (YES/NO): YES